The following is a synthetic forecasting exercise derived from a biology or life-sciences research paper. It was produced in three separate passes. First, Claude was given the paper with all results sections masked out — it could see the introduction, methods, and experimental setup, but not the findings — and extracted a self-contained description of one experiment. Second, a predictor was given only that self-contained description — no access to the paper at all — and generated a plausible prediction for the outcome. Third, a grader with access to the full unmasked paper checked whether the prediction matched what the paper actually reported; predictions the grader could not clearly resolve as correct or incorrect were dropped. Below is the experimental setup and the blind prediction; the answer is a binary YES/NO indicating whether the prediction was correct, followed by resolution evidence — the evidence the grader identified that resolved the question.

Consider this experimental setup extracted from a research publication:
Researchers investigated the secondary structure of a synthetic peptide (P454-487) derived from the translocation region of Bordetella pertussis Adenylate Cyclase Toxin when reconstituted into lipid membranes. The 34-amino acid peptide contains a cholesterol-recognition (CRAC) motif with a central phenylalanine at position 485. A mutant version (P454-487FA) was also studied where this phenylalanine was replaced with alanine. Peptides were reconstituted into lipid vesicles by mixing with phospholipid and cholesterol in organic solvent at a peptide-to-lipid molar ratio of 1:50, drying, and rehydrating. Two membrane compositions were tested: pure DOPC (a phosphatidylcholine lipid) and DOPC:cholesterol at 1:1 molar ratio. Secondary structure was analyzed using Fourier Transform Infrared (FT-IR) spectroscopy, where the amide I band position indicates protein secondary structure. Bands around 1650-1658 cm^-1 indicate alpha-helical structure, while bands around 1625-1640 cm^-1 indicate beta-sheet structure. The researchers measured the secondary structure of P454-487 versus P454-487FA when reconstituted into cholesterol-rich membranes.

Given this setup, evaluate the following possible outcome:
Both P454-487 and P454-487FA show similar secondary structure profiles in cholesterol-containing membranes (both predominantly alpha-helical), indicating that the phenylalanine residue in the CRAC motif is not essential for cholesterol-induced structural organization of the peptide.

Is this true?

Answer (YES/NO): NO